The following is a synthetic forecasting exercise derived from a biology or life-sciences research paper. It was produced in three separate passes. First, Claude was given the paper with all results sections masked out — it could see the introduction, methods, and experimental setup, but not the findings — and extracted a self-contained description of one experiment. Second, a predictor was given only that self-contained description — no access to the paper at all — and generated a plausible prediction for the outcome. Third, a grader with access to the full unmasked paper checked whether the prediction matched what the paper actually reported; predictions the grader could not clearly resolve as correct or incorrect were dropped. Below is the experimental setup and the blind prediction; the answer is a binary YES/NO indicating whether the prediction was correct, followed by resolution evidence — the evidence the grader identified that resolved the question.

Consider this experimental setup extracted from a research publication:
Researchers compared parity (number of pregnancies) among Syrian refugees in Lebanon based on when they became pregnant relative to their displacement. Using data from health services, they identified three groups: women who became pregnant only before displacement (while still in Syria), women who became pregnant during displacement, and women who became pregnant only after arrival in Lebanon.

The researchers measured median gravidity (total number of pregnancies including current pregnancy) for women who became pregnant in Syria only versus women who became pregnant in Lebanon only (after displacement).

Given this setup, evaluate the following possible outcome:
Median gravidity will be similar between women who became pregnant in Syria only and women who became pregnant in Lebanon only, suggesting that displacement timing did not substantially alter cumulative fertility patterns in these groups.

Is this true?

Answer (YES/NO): NO